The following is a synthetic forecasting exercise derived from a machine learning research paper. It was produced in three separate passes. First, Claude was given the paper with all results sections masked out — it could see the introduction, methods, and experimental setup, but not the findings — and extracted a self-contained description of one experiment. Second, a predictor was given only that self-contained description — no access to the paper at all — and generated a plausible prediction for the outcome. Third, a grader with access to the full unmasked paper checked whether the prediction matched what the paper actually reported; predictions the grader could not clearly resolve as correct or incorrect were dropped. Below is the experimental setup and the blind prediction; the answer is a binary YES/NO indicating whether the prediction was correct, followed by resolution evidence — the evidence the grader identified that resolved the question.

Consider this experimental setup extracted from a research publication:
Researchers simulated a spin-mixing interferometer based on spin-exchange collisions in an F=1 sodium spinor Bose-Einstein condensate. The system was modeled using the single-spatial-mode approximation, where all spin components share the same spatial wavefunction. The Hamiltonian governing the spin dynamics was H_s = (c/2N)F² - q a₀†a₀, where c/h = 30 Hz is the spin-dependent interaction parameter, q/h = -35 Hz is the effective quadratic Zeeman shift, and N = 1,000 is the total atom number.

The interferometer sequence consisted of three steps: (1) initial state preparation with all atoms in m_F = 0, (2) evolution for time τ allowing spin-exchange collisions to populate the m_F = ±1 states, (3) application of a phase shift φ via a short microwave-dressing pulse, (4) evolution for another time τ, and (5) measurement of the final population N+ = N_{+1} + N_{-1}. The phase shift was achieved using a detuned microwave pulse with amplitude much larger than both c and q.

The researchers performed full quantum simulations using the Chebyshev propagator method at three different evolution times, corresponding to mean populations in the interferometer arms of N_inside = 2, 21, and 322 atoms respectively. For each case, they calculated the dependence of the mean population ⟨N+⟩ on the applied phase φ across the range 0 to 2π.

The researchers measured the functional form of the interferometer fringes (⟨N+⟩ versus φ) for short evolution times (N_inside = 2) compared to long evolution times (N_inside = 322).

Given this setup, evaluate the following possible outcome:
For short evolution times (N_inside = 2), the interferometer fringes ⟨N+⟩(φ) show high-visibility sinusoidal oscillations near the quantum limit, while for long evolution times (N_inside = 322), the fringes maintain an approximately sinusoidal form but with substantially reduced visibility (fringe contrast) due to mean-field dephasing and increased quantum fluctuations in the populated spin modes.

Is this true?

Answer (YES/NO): NO